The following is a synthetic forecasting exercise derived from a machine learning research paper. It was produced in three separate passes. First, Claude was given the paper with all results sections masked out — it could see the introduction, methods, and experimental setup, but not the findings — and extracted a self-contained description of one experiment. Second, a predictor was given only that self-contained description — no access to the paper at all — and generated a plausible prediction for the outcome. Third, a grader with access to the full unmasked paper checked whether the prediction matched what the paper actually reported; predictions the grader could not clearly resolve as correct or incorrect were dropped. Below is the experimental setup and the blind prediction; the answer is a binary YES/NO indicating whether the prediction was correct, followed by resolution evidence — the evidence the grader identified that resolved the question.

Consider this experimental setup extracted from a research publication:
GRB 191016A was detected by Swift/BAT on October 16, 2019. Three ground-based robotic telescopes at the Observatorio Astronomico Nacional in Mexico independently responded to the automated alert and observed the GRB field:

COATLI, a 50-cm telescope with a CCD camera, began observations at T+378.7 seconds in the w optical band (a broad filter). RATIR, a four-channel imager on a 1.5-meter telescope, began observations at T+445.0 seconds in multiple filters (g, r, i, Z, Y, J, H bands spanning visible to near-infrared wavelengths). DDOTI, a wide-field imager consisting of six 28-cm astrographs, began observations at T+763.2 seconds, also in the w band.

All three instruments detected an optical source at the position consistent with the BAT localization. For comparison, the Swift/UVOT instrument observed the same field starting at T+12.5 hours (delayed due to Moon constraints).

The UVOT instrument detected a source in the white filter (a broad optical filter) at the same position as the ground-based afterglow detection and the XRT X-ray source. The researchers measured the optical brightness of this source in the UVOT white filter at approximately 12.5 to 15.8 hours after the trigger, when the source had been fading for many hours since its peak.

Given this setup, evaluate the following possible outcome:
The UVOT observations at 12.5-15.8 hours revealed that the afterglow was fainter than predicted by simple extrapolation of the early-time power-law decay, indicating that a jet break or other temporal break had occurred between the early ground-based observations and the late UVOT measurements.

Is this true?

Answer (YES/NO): YES